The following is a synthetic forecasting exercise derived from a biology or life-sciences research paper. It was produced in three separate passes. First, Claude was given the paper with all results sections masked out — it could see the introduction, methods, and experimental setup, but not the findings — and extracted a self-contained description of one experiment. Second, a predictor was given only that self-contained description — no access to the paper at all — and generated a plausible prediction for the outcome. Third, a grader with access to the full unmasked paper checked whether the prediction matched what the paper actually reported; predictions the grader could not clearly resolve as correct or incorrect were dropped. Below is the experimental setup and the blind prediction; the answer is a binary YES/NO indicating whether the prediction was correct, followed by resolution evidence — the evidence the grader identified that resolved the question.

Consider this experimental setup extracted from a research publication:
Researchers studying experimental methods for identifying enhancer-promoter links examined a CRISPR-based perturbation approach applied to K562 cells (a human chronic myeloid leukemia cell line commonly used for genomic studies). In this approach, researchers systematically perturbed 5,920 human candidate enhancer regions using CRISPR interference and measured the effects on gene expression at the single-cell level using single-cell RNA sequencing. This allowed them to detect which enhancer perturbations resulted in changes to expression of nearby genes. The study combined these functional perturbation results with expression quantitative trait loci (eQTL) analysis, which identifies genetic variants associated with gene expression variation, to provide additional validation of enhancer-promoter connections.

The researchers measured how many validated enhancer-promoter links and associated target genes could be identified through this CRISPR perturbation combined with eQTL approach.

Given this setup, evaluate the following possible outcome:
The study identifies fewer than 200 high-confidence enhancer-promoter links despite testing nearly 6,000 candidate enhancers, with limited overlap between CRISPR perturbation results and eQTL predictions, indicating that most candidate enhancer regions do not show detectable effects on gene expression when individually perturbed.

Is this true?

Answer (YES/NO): NO